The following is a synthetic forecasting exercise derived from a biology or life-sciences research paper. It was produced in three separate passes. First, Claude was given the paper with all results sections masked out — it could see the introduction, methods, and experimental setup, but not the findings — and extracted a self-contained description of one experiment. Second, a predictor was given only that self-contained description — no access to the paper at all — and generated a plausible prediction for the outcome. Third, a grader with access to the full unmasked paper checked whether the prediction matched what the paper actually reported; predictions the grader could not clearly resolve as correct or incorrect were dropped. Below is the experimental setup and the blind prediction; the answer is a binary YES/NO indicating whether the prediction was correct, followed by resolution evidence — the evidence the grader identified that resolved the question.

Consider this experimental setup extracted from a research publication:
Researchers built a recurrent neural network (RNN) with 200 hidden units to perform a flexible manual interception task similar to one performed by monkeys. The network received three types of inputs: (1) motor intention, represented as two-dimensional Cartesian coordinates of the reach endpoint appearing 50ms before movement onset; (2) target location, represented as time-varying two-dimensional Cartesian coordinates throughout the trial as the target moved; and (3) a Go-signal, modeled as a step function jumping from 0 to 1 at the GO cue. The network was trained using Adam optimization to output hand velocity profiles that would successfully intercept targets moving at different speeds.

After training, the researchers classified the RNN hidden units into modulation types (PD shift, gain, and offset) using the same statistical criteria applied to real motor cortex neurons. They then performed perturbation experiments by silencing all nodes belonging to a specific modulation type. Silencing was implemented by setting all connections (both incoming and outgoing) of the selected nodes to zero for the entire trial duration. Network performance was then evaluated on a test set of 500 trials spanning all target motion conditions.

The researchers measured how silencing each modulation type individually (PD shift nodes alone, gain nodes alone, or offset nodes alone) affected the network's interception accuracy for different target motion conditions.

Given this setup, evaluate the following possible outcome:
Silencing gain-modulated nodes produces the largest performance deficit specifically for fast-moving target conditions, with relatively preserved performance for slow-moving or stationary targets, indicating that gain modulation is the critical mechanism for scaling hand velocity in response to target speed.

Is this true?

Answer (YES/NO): NO